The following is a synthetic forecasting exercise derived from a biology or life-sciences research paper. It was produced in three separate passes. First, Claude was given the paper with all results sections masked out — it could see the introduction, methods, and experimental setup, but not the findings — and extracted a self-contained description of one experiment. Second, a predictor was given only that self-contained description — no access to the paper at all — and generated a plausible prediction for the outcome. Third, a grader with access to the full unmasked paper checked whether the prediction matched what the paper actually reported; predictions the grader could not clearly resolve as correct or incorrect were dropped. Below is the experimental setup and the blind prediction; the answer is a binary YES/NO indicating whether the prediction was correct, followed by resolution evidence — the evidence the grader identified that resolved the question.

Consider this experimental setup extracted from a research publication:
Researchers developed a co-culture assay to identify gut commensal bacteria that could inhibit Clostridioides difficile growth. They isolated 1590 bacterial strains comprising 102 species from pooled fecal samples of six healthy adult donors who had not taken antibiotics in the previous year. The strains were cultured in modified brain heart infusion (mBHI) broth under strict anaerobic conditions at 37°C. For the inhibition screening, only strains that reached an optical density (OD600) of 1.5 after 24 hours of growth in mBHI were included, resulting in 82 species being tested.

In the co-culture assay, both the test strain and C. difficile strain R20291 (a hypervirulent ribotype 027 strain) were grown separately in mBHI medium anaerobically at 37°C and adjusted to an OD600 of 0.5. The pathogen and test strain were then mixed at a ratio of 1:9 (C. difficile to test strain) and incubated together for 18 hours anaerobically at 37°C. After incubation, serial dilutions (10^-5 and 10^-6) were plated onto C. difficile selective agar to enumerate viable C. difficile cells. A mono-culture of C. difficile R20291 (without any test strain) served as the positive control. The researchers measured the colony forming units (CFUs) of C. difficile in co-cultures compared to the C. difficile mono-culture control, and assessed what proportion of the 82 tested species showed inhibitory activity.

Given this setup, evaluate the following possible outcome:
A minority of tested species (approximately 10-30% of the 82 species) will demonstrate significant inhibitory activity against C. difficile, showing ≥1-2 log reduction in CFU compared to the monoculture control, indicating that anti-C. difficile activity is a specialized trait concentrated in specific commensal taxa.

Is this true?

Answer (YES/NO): NO